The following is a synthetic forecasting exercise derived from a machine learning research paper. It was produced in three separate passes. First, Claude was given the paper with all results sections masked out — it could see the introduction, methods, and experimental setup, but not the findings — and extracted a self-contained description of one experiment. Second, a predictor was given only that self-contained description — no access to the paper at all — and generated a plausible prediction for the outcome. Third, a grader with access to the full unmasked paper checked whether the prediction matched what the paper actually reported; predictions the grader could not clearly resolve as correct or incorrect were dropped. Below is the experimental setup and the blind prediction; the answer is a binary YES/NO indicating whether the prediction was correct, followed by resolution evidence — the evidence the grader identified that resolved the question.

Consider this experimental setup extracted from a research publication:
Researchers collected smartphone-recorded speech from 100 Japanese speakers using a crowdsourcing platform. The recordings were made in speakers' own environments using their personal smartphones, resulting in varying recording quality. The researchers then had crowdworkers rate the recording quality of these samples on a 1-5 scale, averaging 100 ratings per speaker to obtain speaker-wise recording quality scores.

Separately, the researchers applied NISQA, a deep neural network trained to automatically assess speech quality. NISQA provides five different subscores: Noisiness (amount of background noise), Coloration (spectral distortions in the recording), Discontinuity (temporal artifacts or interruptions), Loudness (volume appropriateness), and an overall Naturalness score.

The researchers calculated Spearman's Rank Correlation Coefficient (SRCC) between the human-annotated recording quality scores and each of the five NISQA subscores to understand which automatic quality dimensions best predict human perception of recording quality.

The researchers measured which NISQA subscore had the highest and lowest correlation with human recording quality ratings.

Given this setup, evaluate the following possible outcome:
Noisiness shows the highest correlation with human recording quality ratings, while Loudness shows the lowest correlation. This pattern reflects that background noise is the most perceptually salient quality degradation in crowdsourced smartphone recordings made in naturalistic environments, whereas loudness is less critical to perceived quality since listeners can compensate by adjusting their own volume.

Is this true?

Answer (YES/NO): NO